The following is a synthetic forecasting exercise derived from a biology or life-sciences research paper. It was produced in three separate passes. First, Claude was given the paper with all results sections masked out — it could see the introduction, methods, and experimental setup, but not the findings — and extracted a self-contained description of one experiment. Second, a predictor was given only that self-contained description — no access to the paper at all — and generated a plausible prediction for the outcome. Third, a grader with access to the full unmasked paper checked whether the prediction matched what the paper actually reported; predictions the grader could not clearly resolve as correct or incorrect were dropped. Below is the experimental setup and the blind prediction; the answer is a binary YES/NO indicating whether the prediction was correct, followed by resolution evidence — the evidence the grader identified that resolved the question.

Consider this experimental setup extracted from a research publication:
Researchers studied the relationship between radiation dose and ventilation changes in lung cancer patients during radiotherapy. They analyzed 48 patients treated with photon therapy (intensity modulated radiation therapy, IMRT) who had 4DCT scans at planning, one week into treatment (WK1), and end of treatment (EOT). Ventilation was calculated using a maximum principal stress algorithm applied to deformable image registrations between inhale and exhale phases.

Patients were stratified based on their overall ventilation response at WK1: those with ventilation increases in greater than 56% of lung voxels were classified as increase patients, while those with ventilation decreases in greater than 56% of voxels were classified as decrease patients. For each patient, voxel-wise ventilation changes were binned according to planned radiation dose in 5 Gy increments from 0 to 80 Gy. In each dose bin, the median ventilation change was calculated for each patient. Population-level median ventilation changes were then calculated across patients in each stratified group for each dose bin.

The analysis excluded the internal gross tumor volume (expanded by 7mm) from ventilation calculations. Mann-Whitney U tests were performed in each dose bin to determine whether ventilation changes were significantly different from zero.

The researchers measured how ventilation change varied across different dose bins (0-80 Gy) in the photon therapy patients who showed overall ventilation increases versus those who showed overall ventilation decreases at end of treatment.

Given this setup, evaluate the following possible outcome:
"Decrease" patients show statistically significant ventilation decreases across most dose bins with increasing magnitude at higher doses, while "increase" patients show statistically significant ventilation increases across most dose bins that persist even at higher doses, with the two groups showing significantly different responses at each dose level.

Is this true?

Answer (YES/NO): NO